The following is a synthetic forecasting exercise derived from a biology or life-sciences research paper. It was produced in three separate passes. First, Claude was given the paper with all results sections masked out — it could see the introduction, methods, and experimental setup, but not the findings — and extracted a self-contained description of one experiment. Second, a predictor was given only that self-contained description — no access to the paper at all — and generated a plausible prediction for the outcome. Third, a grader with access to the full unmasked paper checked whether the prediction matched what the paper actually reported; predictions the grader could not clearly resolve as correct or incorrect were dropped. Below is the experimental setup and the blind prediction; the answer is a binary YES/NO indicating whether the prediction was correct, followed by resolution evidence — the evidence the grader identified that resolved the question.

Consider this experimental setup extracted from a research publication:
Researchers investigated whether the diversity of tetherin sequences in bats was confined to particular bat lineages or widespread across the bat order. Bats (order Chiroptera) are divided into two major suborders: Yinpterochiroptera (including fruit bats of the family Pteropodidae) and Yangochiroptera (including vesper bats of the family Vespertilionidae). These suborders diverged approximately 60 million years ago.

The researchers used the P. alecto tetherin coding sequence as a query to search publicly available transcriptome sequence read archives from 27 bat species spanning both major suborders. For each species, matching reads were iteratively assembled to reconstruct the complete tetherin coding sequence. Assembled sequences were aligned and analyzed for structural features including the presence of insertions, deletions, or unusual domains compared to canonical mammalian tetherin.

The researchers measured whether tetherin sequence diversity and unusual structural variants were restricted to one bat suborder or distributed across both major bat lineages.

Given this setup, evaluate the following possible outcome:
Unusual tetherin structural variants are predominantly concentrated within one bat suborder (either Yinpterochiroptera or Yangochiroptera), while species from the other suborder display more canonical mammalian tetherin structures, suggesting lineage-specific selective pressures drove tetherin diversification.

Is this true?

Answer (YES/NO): NO